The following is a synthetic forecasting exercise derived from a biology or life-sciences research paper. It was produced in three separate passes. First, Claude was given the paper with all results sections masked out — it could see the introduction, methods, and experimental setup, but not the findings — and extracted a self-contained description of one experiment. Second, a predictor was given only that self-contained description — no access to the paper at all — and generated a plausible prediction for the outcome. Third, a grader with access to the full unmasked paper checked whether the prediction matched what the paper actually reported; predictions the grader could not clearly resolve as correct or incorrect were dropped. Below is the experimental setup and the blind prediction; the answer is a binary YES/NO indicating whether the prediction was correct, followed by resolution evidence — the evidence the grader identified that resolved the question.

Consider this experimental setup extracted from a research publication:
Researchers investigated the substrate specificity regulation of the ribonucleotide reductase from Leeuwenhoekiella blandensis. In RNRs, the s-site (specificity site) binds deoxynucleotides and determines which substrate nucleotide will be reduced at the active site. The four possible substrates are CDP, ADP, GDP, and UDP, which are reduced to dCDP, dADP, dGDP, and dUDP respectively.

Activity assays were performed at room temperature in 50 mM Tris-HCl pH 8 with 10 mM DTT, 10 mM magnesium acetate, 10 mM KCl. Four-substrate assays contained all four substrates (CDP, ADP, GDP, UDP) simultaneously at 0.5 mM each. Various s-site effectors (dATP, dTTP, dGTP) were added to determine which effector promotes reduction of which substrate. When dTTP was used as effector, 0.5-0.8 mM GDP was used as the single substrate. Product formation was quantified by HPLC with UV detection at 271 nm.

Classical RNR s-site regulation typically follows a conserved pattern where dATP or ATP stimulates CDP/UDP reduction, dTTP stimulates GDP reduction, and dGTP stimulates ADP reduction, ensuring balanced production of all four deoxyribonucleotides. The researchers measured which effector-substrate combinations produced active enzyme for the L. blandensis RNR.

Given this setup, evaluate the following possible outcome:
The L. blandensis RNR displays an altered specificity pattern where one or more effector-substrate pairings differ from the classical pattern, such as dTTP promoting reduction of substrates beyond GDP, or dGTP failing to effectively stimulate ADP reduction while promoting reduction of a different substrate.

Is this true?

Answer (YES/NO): NO